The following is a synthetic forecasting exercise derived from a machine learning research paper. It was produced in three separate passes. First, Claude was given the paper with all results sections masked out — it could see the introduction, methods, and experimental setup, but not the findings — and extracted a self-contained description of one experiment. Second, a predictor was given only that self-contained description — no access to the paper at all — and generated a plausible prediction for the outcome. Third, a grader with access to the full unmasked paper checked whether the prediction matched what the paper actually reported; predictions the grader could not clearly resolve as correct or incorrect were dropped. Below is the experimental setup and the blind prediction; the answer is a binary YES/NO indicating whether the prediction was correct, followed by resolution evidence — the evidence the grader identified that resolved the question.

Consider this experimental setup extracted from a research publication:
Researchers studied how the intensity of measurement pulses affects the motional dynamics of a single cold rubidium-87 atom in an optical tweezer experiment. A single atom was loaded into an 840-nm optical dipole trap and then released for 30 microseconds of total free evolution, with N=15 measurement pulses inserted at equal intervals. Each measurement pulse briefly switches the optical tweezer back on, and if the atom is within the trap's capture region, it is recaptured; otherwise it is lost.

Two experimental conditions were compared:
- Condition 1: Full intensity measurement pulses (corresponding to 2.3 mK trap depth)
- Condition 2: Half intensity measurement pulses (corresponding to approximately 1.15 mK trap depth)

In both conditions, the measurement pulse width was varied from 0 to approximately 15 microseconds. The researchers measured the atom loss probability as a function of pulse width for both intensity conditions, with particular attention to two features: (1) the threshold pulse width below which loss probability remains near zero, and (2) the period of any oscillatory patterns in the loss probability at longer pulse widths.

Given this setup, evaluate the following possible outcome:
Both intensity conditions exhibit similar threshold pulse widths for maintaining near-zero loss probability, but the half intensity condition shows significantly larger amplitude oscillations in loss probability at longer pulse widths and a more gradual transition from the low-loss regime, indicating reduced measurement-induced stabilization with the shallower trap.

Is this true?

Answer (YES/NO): NO